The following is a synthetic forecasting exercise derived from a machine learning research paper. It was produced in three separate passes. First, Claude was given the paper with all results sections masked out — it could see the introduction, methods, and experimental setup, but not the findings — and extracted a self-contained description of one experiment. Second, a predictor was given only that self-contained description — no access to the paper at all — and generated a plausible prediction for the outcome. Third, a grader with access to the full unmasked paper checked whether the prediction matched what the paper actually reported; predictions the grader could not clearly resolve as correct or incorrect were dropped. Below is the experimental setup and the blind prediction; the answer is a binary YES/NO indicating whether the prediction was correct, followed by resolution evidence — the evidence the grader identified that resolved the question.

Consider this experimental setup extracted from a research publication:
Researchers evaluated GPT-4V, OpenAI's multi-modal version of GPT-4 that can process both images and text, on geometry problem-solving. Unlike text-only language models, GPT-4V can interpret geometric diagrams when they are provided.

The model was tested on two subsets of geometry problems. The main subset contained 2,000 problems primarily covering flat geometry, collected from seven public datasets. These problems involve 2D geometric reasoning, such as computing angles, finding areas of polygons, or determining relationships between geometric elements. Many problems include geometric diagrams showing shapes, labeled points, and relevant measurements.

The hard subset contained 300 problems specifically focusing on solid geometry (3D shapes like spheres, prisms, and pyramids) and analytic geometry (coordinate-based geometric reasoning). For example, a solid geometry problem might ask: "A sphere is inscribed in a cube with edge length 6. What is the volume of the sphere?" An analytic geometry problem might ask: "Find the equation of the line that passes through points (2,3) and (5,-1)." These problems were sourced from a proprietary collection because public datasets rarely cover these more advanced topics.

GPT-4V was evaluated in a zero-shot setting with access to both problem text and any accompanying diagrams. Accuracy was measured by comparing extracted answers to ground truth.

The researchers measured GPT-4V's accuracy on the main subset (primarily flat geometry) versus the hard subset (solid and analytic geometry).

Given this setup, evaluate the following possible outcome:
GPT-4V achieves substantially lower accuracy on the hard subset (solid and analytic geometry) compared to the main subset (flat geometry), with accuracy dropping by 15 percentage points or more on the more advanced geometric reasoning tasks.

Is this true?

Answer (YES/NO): YES